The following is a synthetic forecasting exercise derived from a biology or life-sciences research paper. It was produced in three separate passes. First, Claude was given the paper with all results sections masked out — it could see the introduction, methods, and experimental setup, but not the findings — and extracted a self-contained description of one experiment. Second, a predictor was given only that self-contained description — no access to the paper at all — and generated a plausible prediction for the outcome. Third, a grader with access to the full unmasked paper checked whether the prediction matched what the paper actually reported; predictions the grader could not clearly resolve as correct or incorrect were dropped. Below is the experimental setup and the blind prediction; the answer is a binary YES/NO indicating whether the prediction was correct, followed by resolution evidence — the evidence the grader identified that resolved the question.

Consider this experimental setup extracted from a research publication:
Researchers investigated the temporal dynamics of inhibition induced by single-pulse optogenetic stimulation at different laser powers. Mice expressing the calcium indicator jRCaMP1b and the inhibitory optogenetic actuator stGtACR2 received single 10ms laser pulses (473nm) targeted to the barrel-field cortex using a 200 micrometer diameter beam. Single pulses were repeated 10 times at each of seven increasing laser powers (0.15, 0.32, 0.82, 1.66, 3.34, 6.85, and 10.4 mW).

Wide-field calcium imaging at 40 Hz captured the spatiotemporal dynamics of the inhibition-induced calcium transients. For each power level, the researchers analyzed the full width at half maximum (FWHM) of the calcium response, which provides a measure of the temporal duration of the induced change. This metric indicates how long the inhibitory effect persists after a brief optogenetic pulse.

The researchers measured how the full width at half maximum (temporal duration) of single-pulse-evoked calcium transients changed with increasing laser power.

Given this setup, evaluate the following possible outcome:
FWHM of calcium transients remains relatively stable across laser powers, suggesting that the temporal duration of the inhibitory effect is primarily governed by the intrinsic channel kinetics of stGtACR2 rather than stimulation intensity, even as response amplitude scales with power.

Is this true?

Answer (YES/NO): NO